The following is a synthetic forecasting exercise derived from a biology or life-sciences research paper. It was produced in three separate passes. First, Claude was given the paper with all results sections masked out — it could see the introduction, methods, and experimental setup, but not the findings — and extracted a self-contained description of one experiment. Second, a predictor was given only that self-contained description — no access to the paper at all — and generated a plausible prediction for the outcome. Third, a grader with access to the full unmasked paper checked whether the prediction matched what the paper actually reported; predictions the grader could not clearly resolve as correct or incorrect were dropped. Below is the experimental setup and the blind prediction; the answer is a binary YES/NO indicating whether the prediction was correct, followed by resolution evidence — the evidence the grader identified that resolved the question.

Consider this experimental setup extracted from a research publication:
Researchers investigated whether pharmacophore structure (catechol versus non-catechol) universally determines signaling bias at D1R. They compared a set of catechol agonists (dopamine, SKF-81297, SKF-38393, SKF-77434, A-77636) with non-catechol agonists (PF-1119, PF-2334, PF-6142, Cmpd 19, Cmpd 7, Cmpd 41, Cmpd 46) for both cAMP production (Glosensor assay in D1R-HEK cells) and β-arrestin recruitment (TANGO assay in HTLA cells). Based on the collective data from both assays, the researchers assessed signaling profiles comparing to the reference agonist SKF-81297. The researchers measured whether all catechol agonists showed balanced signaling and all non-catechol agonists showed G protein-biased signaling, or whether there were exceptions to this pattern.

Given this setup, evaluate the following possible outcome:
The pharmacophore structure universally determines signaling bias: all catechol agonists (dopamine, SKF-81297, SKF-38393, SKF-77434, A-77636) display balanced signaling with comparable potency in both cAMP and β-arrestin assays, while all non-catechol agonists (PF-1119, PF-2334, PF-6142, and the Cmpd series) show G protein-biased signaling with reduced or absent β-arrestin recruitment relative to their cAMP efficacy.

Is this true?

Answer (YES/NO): NO